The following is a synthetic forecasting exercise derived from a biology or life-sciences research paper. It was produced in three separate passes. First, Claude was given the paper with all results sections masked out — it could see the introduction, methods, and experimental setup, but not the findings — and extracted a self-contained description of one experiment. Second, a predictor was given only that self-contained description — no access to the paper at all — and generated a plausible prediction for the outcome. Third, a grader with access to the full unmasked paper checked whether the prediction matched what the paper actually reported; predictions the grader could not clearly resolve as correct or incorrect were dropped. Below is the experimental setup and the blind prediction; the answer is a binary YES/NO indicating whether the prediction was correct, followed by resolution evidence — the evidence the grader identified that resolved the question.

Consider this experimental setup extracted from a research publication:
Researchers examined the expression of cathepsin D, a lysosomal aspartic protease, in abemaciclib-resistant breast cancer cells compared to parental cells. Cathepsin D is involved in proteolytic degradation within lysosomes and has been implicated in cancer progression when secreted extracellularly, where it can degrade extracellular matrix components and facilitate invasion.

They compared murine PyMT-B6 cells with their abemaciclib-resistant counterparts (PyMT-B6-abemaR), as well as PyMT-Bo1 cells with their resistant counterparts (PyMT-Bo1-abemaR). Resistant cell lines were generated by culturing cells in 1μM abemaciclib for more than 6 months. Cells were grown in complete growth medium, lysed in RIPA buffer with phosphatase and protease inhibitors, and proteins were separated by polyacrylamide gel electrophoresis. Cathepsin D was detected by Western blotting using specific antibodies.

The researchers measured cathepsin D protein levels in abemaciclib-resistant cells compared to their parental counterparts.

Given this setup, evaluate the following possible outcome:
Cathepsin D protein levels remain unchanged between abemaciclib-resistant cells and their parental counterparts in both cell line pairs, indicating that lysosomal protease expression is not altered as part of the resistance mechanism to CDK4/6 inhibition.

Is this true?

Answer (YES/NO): NO